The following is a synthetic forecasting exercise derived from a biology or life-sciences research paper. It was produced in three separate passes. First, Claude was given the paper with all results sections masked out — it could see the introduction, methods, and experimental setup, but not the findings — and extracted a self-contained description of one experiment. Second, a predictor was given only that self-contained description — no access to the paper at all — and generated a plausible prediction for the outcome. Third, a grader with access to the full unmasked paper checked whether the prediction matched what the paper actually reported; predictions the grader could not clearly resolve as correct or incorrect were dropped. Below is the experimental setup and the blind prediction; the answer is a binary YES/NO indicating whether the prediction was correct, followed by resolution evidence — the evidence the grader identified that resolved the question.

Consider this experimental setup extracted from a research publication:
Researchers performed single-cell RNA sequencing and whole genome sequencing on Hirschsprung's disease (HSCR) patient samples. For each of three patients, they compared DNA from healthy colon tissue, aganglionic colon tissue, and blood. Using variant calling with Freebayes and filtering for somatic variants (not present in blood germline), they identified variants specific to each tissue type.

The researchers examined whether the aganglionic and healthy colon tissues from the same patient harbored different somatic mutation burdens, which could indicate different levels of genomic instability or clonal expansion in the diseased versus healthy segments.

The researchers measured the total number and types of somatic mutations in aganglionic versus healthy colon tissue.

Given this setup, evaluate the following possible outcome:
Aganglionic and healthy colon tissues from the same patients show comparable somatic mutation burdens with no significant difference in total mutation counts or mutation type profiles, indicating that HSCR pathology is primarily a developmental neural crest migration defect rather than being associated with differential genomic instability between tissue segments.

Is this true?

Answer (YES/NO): NO